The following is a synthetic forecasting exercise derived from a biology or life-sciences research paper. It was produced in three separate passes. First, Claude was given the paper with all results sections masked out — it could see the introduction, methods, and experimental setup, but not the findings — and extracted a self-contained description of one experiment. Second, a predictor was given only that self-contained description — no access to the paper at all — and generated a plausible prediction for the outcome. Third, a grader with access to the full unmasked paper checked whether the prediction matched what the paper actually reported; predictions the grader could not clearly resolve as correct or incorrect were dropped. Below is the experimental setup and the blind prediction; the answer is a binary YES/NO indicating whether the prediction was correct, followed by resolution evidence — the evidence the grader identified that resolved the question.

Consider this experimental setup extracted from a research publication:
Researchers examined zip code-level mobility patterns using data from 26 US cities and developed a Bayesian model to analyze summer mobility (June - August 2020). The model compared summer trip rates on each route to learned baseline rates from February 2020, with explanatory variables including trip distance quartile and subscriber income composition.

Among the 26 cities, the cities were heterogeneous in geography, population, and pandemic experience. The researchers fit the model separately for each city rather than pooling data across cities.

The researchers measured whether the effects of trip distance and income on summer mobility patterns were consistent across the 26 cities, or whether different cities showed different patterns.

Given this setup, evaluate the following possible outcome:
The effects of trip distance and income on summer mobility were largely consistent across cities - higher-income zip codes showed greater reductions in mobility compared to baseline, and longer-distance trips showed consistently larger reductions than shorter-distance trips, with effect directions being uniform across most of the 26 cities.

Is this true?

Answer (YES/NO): NO